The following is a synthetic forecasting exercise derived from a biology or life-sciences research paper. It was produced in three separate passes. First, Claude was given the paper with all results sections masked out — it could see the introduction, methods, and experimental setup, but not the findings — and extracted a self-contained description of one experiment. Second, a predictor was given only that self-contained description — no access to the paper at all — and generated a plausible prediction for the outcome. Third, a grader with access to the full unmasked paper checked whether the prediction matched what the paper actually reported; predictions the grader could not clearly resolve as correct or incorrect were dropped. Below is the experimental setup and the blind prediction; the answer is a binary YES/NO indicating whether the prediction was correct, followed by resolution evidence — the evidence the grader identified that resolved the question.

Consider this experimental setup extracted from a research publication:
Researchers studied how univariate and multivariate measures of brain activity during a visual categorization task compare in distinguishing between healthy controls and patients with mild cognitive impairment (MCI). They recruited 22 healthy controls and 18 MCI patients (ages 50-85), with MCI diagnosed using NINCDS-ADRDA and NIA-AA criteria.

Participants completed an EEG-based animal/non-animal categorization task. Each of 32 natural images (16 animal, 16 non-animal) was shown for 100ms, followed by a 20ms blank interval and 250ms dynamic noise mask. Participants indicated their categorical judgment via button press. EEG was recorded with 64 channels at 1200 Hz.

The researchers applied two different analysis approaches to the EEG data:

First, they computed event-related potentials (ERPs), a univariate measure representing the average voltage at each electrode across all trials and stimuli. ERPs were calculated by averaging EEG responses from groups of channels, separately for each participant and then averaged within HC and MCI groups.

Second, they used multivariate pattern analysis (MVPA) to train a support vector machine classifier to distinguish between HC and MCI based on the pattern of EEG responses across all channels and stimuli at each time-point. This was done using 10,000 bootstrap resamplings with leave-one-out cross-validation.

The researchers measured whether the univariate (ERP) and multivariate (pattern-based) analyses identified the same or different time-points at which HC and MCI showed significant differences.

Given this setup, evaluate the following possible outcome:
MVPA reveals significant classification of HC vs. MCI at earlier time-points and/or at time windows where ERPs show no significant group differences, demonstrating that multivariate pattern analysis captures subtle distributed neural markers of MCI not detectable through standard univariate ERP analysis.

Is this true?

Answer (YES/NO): YES